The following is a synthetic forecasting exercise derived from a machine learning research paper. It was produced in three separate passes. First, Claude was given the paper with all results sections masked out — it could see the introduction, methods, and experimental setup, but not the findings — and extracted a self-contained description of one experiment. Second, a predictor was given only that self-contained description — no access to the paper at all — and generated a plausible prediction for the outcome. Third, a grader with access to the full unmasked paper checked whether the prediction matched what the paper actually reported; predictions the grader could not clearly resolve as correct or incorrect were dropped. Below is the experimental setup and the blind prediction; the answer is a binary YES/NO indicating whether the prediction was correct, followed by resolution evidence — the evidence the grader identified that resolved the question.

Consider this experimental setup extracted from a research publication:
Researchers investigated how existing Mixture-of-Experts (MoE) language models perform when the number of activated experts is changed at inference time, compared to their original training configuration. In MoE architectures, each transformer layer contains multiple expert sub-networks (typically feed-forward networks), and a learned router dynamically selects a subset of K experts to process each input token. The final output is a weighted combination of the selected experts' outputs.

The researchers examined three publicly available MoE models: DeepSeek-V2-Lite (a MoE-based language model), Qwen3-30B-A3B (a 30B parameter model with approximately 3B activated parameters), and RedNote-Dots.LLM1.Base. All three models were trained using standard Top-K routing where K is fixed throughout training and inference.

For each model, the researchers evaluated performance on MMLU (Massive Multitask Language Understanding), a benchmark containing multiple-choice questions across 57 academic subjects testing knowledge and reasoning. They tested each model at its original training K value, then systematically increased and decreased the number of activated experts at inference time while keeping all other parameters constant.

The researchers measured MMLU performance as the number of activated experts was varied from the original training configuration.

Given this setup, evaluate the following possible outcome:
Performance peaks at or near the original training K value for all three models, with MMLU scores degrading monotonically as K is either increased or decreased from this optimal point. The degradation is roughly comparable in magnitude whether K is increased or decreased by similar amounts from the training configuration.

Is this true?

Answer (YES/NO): NO